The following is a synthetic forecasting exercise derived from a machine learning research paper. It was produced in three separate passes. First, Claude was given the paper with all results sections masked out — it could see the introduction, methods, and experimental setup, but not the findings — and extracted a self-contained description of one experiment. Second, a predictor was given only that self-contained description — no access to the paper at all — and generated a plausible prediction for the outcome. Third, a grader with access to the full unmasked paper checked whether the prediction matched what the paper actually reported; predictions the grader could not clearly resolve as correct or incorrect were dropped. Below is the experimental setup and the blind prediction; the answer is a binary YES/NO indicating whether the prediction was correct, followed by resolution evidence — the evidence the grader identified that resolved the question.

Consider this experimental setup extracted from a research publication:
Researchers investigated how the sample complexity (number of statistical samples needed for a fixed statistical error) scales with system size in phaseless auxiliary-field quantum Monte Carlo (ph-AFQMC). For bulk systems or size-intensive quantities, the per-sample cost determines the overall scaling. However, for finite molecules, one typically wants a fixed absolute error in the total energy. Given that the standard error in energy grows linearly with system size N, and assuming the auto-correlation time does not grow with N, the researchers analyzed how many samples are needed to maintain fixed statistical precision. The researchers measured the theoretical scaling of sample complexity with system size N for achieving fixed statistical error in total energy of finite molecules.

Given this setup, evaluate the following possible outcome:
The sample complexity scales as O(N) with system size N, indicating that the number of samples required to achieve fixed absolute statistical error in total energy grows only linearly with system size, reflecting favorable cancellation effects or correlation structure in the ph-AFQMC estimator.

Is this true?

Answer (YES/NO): NO